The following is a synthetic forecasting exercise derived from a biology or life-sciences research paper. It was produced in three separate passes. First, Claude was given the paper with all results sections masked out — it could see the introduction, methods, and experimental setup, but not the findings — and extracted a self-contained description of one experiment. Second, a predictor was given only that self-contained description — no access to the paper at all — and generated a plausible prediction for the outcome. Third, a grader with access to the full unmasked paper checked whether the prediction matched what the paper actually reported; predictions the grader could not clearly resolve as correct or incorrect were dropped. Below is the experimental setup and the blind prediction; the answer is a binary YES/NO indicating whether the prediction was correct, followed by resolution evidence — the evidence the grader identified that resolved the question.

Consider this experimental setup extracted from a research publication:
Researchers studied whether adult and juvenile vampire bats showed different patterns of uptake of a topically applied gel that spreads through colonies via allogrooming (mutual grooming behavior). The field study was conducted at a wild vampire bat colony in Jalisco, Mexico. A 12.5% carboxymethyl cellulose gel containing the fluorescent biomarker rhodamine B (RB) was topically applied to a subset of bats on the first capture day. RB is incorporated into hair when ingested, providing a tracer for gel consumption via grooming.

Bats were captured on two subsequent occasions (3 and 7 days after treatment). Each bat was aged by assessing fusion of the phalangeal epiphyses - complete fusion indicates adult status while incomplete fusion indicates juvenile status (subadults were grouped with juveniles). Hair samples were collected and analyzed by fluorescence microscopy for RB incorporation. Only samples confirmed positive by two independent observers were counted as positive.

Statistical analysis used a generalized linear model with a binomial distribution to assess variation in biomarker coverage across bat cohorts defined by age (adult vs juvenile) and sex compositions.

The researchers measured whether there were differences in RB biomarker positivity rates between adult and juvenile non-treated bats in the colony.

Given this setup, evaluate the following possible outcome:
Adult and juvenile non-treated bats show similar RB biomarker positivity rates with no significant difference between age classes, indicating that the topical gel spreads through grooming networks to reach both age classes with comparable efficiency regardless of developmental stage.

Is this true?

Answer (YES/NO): NO